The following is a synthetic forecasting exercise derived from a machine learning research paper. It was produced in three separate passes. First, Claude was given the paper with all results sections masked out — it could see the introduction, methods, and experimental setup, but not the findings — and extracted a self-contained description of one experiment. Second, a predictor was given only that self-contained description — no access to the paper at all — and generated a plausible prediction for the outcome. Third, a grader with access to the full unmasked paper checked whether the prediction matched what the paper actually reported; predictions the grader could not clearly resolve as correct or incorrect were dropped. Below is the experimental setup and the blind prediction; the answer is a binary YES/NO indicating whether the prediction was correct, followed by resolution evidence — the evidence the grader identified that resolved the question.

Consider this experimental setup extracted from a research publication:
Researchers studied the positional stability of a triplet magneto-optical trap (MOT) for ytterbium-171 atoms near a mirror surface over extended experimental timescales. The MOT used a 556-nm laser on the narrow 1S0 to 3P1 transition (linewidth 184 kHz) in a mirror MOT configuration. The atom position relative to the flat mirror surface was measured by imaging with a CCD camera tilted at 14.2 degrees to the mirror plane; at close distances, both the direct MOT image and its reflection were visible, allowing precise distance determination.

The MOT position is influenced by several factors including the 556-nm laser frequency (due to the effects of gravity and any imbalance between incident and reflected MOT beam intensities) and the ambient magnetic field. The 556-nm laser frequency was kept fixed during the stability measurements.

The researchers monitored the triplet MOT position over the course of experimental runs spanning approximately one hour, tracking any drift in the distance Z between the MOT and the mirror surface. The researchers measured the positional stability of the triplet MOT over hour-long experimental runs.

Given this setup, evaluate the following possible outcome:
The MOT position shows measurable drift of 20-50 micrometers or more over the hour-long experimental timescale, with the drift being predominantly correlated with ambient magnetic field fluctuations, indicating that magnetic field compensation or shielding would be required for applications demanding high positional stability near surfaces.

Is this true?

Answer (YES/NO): NO